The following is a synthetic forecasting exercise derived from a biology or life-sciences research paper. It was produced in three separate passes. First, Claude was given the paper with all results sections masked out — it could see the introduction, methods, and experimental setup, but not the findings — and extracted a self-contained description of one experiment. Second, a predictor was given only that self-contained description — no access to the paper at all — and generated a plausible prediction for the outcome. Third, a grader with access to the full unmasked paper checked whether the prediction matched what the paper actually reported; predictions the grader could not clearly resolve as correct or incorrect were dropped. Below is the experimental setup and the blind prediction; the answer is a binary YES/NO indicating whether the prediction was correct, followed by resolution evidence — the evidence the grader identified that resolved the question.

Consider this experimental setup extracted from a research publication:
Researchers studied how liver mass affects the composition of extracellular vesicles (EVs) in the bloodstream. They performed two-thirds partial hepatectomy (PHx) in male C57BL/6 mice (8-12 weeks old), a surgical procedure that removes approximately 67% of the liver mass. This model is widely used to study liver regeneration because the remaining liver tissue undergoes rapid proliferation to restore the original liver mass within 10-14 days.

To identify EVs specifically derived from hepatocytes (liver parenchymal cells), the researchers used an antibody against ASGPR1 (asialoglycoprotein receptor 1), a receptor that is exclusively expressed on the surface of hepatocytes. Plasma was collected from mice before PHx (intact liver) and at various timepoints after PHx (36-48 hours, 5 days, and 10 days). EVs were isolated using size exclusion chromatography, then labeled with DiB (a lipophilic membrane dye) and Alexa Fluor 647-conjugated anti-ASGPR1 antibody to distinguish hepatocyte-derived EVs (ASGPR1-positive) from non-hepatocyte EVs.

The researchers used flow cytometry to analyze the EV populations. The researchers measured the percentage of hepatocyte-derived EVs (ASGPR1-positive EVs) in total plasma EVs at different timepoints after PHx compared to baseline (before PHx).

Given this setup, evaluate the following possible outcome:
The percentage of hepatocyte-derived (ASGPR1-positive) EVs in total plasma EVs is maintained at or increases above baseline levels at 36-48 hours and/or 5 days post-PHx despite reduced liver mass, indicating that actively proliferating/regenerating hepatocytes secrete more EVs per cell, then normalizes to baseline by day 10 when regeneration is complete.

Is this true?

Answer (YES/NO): NO